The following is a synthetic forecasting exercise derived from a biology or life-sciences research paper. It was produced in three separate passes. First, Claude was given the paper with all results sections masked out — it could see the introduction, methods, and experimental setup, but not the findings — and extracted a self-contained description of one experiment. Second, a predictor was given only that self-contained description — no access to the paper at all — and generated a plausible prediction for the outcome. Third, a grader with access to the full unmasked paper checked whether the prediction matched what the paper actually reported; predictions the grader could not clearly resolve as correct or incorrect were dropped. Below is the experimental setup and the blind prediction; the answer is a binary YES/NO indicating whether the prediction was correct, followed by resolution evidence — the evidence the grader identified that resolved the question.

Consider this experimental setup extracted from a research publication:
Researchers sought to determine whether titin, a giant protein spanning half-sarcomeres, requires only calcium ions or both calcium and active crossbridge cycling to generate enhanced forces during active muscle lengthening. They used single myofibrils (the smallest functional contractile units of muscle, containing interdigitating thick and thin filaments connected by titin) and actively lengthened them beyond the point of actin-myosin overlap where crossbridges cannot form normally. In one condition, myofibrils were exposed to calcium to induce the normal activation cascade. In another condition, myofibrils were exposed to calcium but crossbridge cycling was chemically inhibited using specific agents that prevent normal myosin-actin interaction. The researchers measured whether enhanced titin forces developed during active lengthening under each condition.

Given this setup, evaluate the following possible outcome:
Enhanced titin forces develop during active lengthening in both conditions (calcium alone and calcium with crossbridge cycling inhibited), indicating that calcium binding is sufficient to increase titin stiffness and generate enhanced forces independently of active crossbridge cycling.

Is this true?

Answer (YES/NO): NO